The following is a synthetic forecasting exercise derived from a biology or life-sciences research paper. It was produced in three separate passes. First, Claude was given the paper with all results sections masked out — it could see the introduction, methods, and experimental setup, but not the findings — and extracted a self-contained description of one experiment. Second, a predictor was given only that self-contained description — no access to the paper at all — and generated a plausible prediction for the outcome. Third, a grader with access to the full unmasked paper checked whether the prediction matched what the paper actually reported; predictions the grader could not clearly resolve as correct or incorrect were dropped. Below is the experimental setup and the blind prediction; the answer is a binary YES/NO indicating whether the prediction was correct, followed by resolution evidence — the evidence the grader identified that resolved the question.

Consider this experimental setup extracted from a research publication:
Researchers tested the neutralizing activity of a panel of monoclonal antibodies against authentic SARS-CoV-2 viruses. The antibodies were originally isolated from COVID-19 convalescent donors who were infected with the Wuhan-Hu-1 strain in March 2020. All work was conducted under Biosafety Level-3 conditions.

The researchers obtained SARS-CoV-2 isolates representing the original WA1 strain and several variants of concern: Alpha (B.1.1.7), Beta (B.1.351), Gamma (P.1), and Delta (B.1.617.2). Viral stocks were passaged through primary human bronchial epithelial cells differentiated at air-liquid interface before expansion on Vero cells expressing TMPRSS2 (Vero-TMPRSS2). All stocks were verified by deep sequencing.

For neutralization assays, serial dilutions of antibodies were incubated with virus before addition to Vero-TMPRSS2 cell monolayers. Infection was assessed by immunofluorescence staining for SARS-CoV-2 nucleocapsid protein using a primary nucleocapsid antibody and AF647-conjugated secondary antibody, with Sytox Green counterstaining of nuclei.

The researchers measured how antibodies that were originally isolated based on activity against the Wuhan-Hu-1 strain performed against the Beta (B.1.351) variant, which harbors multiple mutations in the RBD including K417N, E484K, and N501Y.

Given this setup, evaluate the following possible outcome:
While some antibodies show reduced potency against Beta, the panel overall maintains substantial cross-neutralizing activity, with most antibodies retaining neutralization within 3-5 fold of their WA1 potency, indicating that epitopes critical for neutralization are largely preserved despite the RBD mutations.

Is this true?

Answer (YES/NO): NO